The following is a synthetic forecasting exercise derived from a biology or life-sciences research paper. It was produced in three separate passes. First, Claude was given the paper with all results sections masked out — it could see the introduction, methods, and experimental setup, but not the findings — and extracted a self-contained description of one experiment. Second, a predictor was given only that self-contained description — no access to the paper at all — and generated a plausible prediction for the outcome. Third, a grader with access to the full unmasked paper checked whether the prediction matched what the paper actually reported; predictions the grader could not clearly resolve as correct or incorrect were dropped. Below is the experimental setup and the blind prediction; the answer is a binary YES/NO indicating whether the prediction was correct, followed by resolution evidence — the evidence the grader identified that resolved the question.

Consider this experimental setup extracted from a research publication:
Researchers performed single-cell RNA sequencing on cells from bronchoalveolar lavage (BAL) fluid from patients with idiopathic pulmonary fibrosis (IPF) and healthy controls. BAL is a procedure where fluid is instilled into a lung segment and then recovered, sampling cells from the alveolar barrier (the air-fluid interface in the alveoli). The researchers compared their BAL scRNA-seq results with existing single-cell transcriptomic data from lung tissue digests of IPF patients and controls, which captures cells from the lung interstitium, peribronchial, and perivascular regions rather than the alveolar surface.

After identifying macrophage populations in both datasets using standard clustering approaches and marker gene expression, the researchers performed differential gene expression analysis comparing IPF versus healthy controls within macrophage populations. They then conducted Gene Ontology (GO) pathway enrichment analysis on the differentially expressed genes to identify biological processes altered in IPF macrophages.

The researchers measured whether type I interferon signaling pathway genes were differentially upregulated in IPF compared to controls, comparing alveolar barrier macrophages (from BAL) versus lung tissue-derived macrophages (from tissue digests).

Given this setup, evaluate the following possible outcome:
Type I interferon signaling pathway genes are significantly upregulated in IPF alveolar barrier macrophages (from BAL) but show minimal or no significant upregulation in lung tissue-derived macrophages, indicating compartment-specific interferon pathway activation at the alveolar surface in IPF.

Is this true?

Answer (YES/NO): YES